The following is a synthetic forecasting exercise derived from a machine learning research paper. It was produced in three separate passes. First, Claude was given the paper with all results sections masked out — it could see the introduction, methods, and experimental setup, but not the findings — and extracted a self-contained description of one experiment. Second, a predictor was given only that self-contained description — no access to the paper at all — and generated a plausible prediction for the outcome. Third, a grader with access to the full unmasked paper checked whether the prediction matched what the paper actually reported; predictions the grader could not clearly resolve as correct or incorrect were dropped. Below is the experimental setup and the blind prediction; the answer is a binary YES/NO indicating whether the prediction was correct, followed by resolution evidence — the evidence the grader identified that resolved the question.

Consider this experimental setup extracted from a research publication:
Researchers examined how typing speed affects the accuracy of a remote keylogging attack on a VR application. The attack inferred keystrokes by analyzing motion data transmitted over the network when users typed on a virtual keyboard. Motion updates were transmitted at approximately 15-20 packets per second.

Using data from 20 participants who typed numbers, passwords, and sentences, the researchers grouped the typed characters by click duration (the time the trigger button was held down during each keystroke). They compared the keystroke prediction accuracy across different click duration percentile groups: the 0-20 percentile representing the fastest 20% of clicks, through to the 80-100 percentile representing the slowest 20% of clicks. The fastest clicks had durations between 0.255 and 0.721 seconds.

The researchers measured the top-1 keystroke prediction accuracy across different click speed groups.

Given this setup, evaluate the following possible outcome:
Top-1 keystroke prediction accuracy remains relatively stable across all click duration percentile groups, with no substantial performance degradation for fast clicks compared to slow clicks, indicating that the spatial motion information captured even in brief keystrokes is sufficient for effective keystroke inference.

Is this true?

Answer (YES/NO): YES